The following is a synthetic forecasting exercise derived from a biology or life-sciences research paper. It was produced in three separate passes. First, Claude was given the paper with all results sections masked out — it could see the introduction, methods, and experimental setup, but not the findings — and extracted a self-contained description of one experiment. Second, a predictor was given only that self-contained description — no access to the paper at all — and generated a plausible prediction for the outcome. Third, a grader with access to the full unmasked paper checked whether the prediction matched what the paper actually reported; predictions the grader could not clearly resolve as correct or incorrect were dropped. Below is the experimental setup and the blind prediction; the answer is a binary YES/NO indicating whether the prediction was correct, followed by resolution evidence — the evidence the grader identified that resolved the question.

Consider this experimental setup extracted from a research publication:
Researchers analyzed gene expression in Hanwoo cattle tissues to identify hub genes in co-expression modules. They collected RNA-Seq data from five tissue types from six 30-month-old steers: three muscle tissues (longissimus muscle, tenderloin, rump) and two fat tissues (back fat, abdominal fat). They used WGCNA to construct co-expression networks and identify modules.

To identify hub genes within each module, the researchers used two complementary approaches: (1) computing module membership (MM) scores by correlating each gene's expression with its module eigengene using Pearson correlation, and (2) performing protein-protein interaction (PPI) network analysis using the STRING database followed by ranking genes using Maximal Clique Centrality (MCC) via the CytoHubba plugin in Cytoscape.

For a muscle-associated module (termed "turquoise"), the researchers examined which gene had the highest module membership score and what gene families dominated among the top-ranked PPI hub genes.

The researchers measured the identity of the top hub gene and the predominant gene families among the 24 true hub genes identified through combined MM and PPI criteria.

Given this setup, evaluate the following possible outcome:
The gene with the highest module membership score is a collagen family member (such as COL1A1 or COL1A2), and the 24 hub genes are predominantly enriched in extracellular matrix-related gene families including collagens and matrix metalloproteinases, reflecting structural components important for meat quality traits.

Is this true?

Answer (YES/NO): NO